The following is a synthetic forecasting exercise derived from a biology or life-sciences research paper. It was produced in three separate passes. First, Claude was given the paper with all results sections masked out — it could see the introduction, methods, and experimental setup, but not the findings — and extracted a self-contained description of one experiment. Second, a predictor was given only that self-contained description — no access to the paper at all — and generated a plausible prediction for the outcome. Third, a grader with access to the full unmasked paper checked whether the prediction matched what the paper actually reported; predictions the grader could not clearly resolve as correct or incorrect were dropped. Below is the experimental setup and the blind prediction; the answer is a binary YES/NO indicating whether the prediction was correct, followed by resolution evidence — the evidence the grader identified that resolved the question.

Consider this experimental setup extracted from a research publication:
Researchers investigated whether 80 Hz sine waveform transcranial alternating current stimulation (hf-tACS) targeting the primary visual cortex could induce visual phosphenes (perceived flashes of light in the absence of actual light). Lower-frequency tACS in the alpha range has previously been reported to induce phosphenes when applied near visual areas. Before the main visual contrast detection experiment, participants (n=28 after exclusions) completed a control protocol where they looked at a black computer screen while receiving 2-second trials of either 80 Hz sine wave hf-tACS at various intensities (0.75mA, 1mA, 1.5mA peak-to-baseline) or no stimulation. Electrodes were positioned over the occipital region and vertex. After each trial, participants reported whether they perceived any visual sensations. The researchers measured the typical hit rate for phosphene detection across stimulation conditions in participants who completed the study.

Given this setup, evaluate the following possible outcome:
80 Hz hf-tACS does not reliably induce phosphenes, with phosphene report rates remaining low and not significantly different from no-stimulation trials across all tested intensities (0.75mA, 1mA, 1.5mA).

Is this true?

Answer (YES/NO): YES